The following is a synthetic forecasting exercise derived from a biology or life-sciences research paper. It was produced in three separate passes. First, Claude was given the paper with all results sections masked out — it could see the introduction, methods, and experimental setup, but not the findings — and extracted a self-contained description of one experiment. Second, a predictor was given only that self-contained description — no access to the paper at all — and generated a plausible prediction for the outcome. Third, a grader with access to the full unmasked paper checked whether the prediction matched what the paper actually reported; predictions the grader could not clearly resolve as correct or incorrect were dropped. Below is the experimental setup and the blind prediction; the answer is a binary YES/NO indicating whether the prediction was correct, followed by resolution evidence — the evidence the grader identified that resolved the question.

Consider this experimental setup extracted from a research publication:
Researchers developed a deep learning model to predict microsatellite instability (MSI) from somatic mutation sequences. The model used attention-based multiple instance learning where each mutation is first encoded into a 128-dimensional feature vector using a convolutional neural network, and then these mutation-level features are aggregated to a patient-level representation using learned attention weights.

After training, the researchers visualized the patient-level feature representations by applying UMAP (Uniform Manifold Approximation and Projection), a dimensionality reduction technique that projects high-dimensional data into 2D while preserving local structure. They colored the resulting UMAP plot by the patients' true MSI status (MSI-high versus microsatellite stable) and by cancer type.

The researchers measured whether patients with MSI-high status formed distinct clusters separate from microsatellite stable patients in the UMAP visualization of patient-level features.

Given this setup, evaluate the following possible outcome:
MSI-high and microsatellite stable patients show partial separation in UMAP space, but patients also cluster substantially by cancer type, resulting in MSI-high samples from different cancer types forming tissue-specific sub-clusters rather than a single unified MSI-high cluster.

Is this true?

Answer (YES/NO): NO